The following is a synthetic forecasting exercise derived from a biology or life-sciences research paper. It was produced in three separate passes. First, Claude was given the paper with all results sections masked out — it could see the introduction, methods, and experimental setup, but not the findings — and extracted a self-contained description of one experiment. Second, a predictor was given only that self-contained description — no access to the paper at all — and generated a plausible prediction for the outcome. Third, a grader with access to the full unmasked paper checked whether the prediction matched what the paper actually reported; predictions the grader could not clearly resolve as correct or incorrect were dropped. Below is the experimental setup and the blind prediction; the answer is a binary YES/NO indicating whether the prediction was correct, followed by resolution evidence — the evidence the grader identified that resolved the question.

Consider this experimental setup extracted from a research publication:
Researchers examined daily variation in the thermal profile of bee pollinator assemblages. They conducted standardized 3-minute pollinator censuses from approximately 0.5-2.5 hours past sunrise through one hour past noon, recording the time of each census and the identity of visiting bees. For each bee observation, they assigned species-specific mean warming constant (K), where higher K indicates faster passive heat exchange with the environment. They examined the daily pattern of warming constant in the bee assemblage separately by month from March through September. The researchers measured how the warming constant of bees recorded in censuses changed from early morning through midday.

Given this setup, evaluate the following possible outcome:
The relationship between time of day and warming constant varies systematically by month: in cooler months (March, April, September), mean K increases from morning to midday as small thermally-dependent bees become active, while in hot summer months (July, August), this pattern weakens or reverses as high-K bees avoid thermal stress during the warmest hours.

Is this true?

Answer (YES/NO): NO